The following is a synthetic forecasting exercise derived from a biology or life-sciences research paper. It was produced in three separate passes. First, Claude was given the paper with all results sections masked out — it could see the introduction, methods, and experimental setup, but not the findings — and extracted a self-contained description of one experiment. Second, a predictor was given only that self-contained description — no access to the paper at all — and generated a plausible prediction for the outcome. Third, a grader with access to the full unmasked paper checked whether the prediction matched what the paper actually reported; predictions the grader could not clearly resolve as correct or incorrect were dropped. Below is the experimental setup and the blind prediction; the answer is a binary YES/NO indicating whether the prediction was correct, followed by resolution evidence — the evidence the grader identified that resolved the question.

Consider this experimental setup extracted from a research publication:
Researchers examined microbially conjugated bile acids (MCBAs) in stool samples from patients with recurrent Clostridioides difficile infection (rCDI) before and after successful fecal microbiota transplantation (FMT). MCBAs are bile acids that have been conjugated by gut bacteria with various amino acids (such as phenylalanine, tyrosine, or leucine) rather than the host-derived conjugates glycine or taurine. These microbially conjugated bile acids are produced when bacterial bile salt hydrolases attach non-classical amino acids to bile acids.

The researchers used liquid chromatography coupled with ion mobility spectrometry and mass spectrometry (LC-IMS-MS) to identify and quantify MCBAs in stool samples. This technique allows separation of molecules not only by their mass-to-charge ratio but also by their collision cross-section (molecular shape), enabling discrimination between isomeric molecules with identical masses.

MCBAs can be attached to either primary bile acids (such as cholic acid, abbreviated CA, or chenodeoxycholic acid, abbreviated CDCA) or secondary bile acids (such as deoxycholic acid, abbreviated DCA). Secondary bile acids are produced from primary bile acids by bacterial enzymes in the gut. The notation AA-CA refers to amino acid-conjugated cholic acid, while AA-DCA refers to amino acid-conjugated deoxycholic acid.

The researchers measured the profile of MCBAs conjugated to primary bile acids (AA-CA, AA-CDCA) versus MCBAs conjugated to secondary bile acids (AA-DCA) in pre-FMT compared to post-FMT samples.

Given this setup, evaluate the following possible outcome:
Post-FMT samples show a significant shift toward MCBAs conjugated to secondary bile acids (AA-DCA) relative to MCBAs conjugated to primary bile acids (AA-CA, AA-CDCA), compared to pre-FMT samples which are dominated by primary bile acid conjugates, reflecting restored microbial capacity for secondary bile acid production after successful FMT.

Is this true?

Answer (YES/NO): YES